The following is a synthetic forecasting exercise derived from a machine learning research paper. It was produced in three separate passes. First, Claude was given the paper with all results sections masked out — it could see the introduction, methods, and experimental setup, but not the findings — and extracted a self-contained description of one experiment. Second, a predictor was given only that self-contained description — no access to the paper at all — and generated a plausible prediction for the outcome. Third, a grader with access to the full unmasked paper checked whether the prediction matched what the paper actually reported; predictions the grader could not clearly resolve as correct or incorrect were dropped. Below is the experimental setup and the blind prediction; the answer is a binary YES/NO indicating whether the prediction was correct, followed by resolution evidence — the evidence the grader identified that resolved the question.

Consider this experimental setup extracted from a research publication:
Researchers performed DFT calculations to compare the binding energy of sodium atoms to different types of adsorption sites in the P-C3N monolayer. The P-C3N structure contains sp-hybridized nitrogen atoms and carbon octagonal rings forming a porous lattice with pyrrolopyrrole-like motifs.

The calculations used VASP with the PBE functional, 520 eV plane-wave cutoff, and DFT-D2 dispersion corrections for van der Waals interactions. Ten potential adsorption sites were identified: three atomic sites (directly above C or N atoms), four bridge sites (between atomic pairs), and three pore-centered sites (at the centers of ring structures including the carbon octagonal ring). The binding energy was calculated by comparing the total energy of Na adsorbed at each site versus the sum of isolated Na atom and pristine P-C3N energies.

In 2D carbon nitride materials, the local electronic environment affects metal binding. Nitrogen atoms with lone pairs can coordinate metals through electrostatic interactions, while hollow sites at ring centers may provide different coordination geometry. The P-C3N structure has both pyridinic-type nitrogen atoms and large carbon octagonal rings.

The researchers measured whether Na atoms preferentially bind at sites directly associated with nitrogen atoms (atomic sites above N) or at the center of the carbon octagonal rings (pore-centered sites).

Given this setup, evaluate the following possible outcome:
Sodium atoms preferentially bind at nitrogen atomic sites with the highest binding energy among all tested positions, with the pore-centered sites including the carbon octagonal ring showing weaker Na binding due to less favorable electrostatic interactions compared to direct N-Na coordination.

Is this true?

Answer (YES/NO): NO